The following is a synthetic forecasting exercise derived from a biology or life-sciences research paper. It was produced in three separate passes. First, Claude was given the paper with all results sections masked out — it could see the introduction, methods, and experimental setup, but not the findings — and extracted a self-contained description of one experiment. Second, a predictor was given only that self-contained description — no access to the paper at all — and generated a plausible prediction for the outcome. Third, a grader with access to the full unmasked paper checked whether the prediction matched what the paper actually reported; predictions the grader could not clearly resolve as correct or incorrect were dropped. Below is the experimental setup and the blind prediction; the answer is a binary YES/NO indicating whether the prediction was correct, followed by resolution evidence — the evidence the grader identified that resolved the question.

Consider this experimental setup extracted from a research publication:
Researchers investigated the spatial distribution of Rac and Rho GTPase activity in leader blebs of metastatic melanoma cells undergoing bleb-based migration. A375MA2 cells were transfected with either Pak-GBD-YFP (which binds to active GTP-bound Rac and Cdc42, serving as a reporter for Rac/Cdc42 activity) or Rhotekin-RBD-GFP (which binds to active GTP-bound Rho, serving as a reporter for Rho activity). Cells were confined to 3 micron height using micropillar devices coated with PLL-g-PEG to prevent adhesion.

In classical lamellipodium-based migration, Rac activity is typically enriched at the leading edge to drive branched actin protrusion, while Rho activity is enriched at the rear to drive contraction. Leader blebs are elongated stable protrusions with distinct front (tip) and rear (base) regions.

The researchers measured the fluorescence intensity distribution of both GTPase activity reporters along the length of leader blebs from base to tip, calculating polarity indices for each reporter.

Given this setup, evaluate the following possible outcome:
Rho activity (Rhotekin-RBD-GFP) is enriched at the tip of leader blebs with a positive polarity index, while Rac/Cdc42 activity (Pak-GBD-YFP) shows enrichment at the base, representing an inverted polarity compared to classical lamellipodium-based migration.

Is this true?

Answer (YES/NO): YES